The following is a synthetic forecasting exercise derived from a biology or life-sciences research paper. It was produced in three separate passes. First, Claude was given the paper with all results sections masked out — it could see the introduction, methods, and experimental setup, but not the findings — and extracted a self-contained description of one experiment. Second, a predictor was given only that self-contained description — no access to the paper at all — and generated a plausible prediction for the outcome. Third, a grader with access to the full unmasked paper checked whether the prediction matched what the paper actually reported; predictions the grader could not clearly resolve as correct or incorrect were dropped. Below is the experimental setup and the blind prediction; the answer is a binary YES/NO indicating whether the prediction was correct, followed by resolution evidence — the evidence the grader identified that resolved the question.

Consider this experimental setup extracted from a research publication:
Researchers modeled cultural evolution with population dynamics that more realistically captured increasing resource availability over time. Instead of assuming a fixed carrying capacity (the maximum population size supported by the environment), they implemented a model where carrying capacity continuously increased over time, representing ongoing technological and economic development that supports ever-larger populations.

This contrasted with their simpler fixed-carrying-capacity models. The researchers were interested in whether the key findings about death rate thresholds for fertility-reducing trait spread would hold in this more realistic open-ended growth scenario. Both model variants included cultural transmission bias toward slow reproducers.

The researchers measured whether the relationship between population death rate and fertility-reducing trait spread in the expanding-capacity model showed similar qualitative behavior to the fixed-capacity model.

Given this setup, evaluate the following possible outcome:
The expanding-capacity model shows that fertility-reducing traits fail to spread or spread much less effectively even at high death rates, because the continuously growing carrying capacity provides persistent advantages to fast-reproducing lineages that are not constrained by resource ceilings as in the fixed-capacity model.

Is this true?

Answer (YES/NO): NO